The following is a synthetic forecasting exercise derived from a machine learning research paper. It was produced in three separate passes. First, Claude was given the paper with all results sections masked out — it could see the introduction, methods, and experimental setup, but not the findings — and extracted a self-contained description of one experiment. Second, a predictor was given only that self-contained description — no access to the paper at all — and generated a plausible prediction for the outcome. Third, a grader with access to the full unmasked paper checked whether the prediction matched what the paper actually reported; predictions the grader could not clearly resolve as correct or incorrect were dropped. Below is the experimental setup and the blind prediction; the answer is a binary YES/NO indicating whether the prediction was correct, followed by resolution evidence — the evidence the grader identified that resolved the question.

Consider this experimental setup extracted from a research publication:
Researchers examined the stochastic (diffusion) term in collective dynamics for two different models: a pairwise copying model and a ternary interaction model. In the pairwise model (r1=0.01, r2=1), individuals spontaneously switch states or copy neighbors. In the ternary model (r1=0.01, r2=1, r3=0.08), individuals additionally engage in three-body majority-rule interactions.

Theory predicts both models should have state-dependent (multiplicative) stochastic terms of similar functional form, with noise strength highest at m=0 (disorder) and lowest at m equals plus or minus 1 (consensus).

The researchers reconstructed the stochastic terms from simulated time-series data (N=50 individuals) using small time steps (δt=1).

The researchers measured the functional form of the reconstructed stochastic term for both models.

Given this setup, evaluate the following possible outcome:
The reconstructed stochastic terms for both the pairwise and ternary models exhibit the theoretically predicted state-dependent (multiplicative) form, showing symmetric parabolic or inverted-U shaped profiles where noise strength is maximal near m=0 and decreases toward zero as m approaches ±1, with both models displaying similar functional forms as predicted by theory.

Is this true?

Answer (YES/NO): YES